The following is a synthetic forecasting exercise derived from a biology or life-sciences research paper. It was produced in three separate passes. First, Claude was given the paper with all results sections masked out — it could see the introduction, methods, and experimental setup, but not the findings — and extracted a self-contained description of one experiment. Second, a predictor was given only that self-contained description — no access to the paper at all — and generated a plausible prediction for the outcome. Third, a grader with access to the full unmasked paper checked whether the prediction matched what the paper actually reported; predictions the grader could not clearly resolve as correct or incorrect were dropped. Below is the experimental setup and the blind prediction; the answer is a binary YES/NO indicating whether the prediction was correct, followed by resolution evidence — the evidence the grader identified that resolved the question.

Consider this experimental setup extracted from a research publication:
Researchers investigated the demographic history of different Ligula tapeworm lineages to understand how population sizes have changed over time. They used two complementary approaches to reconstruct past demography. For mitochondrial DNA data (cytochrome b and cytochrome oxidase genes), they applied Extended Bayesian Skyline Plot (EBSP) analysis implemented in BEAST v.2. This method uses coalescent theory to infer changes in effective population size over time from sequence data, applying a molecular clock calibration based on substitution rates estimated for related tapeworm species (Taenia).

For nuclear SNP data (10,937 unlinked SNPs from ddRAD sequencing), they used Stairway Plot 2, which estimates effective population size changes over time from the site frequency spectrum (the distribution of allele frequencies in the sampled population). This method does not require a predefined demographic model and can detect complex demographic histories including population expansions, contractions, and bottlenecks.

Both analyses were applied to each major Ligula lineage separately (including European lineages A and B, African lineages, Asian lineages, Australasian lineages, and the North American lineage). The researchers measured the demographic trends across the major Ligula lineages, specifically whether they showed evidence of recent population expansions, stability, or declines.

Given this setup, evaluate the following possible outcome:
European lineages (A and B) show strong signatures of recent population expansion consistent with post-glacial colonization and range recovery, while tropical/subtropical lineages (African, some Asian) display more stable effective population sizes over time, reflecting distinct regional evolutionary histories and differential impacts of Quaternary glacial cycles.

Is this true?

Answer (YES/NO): NO